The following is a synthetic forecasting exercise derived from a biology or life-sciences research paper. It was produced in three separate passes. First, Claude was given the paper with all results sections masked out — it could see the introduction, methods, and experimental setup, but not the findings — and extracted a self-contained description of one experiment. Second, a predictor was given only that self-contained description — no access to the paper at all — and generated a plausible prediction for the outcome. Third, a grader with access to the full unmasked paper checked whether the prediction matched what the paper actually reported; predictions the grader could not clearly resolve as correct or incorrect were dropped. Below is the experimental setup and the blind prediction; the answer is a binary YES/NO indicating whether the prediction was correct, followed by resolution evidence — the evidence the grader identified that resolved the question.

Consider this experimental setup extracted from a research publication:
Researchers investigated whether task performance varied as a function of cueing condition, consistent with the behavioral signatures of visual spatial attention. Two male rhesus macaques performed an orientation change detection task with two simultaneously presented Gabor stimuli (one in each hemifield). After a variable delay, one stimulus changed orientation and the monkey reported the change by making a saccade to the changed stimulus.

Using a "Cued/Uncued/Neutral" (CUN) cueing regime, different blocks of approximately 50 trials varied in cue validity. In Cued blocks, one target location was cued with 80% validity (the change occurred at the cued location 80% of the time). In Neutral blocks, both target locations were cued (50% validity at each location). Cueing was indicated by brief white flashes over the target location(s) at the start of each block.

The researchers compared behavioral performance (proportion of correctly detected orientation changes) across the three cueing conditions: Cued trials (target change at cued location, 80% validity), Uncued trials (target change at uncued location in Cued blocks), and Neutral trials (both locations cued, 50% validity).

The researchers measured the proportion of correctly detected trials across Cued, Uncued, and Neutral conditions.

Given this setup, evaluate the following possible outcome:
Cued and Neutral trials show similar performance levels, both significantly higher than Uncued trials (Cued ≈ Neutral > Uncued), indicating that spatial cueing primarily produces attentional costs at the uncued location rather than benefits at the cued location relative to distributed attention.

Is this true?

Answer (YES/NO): NO